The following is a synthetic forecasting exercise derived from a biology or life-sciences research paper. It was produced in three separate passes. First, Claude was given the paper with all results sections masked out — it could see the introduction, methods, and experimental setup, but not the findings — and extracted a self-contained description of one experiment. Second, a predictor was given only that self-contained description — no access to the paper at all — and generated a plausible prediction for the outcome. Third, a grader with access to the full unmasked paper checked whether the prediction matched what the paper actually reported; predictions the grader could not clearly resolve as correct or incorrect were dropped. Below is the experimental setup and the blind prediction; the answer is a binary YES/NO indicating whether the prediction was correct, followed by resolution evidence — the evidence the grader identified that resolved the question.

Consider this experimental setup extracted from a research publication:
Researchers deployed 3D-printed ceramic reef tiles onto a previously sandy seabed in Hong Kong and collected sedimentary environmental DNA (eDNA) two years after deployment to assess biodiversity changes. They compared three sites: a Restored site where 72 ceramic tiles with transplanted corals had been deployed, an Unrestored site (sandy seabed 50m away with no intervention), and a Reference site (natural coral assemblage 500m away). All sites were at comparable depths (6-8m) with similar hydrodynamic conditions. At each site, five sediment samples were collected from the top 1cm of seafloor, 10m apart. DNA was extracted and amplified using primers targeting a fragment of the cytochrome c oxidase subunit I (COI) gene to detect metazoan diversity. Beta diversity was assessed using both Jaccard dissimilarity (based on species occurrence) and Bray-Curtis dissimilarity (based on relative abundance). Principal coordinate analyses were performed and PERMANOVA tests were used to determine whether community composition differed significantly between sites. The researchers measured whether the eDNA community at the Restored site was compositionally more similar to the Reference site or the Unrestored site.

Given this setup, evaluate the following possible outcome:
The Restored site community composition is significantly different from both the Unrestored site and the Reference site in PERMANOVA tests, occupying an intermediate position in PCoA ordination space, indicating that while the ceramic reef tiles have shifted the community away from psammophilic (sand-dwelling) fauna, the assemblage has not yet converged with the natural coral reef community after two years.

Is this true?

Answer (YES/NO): YES